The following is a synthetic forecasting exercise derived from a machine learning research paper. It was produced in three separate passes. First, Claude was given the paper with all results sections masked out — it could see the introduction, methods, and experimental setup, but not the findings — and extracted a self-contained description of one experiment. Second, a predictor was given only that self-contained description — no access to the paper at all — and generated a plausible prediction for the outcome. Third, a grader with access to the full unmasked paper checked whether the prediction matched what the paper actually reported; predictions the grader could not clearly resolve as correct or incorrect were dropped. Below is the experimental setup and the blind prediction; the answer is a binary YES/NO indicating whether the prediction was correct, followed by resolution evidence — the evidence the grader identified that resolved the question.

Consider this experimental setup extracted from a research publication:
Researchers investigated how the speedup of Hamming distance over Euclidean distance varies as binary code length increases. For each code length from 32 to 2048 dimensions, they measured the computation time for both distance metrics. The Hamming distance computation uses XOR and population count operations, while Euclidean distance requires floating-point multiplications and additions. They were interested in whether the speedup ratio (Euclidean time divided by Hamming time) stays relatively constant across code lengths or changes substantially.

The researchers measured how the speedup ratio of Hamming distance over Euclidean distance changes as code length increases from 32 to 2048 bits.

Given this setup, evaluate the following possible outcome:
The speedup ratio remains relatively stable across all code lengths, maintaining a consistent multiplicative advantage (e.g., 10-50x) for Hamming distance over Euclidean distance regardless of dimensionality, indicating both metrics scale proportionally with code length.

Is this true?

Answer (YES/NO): NO